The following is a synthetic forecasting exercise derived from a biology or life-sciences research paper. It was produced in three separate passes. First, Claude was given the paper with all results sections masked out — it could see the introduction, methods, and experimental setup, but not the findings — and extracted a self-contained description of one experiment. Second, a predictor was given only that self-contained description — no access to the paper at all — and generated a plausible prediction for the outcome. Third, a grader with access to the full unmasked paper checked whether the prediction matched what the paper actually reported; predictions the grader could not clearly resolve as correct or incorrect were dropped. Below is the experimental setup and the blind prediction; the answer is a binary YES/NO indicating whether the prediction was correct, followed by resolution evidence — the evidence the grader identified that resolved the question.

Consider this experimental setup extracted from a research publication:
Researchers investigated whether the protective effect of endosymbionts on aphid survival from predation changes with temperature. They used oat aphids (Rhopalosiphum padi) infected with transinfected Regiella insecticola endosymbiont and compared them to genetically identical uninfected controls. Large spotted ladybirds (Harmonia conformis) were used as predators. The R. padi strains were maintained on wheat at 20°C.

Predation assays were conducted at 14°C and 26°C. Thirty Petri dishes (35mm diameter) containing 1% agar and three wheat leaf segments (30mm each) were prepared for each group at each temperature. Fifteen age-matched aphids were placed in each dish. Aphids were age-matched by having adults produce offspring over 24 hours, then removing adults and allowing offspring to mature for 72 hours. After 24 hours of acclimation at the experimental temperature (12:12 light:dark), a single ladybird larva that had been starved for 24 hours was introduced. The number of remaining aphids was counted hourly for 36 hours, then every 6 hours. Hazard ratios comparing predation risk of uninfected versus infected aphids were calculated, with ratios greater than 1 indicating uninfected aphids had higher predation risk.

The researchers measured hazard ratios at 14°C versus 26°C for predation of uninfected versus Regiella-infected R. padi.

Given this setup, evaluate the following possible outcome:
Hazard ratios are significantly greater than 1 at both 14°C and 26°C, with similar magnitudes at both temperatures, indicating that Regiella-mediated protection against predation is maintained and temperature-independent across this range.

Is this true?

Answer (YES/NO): NO